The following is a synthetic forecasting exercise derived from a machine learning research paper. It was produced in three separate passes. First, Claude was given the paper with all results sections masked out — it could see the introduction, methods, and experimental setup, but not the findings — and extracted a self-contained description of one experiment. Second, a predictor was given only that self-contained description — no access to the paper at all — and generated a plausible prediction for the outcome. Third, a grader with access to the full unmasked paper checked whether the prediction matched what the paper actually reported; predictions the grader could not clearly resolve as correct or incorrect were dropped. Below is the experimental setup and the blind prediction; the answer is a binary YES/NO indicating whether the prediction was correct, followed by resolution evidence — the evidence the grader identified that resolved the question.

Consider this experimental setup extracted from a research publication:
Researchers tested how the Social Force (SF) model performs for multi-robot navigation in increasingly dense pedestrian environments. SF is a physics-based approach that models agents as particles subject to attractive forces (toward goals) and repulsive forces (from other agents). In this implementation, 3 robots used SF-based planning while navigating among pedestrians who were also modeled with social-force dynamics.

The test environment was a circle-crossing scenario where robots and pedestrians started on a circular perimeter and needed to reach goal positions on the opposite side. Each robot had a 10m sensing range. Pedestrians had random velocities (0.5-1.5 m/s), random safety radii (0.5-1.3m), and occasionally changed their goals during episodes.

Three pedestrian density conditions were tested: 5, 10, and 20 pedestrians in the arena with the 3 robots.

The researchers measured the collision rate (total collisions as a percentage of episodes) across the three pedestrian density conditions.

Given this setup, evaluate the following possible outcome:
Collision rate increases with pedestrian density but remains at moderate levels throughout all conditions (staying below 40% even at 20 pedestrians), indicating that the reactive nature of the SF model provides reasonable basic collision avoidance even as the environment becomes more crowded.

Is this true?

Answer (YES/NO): NO